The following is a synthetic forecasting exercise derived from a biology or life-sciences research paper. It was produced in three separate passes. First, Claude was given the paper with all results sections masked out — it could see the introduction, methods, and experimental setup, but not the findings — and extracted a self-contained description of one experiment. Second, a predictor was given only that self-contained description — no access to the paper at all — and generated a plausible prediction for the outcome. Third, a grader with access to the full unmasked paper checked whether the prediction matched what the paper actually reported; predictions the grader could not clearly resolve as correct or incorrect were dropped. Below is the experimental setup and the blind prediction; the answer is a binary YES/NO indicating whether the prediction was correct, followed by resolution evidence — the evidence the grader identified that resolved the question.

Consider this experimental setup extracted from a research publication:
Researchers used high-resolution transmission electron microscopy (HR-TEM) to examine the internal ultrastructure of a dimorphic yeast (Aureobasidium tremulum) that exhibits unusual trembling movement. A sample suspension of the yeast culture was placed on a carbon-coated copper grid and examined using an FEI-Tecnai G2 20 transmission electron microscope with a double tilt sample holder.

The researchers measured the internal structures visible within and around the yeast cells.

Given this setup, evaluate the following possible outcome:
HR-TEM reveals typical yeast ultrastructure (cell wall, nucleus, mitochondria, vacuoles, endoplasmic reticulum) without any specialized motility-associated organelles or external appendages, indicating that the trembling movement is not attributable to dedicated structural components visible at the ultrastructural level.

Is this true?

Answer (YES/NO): NO